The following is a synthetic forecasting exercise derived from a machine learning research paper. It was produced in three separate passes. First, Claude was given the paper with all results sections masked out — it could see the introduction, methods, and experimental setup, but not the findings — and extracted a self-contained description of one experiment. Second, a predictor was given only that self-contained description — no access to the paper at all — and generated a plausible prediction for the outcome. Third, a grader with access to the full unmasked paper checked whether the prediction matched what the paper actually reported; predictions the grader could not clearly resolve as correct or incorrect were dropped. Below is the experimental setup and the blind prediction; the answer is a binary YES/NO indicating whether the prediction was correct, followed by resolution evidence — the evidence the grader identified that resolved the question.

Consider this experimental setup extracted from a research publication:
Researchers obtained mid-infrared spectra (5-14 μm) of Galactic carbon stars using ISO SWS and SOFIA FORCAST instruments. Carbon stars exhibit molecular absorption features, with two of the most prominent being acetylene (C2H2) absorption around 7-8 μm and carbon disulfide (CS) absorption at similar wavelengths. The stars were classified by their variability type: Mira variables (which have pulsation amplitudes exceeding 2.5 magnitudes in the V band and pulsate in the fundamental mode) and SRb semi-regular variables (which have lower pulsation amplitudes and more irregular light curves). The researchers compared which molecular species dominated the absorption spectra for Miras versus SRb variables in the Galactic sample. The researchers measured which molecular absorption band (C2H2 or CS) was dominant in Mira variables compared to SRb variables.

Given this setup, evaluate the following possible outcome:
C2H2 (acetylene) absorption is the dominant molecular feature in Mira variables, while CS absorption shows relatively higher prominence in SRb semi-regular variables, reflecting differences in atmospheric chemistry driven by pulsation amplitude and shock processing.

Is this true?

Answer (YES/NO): YES